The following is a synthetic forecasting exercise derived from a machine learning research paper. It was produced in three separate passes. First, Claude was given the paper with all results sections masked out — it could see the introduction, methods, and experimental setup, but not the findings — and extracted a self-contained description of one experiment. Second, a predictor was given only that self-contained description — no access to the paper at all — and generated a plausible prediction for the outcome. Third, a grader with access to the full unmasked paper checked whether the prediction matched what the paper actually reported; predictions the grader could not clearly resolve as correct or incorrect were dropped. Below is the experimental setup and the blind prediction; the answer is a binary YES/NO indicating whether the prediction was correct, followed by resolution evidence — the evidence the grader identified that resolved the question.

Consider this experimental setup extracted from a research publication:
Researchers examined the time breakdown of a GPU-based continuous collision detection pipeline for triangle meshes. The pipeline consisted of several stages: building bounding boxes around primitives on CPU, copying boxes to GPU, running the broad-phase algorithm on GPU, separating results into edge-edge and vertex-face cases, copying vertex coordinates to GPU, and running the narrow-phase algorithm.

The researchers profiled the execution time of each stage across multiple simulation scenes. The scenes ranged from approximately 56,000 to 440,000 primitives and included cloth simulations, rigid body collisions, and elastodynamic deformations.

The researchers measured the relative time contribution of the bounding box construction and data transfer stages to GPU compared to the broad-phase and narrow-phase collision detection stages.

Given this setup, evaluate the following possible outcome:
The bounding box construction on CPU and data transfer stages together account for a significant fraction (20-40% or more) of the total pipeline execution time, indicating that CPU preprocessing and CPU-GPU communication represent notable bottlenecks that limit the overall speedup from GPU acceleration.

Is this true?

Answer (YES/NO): NO